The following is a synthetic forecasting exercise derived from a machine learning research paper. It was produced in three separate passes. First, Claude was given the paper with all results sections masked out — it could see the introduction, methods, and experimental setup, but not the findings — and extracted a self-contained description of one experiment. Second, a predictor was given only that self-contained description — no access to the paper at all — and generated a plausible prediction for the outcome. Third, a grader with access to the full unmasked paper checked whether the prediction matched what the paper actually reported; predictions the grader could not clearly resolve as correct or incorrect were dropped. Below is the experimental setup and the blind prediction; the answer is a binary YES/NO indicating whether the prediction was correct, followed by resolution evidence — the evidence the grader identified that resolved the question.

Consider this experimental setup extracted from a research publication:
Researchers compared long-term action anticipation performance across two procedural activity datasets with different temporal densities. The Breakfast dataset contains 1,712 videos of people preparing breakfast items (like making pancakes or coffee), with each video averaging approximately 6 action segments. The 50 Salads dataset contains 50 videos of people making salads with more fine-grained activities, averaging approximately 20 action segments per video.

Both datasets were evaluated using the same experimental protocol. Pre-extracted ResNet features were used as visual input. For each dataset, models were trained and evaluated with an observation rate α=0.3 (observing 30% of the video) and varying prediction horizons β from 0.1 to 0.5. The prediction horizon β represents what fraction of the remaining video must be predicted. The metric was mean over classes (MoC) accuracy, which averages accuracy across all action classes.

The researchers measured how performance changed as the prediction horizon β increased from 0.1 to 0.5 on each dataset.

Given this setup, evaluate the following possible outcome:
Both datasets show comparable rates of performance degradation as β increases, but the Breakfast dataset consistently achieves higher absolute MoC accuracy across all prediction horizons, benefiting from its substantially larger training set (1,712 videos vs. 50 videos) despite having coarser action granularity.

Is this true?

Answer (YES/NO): NO